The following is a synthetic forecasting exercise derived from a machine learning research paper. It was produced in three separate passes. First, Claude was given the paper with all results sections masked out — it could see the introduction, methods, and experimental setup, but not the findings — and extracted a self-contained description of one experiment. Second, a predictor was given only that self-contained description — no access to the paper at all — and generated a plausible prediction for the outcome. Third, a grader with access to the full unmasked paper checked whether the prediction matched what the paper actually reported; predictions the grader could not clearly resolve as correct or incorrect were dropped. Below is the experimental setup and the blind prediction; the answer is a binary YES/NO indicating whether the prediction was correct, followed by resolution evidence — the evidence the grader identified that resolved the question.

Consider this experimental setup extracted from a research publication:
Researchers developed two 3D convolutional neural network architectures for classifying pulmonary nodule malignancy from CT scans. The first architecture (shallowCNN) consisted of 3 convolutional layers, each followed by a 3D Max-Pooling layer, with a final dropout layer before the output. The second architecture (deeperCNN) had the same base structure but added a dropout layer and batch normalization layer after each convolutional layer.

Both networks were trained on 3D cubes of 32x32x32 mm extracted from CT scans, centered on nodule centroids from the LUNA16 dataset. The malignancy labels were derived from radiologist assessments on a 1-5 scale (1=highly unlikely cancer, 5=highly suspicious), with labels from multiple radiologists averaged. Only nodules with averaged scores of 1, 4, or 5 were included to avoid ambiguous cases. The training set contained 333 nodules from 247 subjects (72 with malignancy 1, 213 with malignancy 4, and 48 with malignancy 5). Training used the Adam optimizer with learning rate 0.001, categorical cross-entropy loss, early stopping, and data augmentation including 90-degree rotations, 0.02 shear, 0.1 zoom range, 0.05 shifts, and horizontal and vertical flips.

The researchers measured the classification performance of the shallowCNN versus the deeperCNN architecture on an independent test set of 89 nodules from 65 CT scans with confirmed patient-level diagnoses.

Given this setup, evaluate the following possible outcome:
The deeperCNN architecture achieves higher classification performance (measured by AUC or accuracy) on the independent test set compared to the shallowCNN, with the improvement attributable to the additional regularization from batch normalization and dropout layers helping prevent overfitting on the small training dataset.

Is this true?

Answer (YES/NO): NO